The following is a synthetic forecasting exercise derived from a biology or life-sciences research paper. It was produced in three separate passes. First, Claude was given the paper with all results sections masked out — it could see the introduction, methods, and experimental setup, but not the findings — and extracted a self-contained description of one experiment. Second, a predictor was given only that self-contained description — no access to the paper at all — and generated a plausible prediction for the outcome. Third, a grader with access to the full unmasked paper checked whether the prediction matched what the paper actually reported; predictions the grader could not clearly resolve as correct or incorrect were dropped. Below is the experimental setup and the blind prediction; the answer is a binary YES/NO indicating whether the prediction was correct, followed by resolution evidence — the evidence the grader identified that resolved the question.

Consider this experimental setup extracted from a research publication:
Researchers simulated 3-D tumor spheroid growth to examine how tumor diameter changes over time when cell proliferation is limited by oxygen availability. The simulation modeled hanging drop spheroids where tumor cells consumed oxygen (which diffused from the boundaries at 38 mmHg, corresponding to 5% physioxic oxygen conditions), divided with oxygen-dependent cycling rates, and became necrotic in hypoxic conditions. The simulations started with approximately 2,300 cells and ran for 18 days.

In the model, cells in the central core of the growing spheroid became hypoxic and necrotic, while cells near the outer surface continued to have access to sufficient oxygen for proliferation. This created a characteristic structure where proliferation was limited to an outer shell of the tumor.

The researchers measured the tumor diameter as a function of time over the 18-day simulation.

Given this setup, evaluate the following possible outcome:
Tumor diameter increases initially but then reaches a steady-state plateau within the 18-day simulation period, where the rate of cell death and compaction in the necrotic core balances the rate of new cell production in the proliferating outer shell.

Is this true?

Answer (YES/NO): NO